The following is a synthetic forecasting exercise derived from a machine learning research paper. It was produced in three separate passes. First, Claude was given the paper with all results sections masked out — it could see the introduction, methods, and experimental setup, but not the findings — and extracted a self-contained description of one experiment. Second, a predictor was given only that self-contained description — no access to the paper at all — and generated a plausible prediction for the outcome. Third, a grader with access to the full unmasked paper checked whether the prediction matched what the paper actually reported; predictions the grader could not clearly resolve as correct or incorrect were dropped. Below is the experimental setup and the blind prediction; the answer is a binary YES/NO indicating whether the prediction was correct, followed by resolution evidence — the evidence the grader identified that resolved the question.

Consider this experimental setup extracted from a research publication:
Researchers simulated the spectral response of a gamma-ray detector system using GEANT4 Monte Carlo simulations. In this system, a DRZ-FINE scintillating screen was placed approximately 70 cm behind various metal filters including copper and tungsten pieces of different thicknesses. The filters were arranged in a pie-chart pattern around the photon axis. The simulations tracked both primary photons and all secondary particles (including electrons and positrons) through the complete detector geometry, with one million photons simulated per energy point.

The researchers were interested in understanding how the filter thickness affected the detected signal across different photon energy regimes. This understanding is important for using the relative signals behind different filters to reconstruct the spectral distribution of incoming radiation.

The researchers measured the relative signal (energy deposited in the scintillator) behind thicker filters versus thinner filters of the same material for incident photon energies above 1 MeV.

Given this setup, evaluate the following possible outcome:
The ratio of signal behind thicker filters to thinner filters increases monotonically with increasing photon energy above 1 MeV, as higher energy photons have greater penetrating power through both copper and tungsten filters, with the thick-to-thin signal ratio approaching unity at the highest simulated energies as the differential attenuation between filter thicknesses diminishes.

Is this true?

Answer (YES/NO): NO